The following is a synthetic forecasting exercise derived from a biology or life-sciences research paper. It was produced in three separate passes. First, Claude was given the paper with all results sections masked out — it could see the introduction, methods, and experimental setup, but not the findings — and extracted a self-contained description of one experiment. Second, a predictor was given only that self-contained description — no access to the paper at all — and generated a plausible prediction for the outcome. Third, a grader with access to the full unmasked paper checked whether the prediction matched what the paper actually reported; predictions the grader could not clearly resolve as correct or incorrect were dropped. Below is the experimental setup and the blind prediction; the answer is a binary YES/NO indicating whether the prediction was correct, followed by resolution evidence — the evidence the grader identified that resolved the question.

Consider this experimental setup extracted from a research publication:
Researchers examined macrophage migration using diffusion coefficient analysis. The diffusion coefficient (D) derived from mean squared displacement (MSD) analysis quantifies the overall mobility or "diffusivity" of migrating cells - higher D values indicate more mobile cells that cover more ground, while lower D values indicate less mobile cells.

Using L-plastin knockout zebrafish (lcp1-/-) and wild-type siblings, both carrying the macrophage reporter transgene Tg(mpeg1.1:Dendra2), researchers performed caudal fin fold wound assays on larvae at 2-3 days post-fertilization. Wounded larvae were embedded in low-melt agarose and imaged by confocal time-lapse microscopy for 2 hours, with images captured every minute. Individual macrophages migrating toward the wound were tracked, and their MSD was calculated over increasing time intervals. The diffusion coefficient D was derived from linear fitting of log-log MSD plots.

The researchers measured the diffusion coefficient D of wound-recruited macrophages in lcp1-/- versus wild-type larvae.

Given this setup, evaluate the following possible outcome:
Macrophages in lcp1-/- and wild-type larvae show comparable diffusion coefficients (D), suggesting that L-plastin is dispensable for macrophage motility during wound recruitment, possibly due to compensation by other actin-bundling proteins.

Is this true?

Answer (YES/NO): NO